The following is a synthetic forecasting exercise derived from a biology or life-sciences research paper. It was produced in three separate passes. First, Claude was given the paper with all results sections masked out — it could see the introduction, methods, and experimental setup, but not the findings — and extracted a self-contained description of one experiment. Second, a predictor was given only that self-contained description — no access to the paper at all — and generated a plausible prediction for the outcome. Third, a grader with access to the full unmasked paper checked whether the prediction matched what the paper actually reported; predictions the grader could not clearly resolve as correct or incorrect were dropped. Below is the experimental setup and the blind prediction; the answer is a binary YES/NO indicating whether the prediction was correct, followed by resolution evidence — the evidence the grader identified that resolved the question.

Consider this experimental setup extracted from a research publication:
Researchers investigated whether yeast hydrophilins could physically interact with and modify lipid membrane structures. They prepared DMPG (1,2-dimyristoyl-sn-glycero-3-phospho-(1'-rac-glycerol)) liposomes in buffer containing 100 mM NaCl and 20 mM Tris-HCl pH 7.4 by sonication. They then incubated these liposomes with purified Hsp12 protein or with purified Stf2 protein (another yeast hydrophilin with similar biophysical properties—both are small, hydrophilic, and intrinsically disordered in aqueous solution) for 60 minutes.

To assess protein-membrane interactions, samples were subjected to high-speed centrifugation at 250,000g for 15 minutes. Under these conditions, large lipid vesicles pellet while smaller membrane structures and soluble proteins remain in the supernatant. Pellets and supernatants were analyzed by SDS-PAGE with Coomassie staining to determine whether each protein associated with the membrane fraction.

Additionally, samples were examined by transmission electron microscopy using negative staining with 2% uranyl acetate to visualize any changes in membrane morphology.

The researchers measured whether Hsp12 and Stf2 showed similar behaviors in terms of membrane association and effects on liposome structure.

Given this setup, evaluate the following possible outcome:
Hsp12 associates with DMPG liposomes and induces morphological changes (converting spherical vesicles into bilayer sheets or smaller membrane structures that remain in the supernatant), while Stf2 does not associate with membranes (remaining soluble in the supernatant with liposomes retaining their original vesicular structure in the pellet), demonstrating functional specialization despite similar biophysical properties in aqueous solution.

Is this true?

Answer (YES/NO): NO